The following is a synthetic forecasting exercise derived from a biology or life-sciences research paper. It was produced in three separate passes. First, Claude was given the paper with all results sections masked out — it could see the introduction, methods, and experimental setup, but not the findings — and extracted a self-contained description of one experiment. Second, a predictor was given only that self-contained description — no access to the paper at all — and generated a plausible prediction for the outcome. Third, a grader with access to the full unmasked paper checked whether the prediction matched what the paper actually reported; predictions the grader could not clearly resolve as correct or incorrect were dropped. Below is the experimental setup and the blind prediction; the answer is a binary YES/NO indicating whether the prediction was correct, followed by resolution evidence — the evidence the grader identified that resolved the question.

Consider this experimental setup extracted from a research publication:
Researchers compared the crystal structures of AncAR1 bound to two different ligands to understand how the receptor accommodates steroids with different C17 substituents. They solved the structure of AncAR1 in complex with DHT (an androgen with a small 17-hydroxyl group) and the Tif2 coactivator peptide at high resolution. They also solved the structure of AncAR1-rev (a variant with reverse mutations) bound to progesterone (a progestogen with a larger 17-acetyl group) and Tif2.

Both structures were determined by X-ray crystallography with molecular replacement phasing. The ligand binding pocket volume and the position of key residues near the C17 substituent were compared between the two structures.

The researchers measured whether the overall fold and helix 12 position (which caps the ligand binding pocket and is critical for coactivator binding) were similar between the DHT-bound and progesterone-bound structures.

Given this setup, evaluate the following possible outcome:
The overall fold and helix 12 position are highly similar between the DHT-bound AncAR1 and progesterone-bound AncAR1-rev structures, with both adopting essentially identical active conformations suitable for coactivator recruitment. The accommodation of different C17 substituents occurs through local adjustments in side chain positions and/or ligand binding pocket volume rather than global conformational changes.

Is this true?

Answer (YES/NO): NO